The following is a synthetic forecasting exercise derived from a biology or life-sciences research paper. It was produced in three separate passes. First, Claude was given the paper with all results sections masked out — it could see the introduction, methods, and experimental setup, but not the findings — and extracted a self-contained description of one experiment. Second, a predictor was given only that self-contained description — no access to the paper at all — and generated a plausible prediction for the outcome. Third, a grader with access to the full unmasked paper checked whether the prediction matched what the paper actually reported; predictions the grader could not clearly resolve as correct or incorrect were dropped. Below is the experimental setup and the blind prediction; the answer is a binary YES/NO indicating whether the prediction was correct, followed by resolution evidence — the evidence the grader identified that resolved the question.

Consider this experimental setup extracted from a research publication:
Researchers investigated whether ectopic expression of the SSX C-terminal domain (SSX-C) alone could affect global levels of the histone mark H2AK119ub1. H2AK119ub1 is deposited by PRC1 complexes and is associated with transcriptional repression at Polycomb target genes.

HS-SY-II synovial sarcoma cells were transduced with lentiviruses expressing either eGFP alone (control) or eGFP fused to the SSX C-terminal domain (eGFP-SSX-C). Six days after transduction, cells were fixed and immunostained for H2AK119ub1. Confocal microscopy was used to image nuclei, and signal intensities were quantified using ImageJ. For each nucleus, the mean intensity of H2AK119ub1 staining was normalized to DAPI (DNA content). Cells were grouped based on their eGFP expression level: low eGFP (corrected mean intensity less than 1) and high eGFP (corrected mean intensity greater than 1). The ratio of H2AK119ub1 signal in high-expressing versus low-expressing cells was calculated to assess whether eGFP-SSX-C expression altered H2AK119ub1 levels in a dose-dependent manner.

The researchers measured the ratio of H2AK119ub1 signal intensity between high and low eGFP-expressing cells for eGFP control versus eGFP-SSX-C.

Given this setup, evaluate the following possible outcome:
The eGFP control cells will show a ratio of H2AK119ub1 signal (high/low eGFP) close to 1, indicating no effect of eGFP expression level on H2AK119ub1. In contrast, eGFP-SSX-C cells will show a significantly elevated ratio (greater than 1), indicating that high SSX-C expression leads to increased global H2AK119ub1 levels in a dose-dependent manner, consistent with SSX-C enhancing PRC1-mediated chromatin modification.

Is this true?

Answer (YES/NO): YES